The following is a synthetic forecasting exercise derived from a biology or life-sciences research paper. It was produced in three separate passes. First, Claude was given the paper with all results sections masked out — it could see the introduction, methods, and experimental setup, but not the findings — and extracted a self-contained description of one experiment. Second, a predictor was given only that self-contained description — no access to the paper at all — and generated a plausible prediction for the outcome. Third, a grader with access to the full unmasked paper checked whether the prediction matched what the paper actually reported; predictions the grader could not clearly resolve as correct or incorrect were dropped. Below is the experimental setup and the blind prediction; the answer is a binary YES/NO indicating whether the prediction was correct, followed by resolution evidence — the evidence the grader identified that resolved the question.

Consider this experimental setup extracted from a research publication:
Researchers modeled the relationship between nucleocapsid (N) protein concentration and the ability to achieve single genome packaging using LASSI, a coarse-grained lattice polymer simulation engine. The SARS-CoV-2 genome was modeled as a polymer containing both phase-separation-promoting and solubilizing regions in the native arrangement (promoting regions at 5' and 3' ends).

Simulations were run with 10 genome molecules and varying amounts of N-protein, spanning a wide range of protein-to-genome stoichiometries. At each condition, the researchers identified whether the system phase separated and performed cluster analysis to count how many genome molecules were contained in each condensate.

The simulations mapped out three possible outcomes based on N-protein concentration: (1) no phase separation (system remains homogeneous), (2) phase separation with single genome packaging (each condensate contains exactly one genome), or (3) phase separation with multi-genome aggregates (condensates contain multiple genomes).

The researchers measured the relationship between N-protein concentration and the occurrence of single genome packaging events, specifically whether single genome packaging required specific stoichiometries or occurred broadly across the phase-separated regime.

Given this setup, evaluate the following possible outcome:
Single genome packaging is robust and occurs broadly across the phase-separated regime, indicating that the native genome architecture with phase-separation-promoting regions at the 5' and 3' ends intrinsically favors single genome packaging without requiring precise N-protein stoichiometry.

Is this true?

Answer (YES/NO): NO